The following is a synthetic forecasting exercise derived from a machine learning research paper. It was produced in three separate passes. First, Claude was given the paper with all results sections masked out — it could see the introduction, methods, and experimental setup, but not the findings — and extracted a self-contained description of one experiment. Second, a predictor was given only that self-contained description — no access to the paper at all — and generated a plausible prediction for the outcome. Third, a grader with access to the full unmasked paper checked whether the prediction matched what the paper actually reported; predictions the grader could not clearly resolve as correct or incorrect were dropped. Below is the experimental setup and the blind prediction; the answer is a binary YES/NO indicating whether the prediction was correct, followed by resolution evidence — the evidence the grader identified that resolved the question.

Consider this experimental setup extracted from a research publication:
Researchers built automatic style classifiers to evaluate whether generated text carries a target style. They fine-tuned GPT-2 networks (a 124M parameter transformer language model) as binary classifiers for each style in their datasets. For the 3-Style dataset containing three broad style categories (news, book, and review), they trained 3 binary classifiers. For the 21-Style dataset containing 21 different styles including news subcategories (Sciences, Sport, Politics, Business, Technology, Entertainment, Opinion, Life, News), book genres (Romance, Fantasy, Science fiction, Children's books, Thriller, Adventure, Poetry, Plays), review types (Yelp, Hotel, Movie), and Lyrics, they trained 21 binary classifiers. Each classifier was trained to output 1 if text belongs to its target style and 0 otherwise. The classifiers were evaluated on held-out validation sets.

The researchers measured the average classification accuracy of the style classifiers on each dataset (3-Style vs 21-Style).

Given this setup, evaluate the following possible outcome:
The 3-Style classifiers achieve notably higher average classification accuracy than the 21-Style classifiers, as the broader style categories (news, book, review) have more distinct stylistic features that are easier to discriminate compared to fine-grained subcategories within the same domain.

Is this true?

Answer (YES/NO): NO